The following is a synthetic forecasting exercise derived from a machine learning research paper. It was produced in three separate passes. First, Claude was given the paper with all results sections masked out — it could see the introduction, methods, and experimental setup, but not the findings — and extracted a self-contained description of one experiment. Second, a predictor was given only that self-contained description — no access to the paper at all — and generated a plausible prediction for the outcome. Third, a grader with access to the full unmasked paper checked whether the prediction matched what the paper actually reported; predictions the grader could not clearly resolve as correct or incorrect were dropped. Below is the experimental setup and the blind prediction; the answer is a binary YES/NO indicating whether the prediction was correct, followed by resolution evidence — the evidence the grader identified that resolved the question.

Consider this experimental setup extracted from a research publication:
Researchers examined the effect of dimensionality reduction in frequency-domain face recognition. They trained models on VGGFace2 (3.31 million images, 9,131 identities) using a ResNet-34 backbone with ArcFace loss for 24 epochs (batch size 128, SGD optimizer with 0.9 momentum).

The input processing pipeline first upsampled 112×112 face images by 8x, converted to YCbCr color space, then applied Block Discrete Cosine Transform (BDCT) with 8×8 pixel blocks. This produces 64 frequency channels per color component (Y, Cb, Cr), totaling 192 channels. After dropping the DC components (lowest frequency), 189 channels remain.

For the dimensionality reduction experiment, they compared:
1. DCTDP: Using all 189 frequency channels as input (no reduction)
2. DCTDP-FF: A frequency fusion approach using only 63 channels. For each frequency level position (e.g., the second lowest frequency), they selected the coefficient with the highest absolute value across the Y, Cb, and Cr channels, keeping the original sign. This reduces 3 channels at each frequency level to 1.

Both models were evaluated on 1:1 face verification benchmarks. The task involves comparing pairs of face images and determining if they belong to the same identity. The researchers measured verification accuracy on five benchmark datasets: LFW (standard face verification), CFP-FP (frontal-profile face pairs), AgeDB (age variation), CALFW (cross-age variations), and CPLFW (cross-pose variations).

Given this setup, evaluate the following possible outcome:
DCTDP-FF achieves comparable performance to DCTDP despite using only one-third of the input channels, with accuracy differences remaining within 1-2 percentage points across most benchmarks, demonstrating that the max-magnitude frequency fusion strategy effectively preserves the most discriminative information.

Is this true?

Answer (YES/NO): YES